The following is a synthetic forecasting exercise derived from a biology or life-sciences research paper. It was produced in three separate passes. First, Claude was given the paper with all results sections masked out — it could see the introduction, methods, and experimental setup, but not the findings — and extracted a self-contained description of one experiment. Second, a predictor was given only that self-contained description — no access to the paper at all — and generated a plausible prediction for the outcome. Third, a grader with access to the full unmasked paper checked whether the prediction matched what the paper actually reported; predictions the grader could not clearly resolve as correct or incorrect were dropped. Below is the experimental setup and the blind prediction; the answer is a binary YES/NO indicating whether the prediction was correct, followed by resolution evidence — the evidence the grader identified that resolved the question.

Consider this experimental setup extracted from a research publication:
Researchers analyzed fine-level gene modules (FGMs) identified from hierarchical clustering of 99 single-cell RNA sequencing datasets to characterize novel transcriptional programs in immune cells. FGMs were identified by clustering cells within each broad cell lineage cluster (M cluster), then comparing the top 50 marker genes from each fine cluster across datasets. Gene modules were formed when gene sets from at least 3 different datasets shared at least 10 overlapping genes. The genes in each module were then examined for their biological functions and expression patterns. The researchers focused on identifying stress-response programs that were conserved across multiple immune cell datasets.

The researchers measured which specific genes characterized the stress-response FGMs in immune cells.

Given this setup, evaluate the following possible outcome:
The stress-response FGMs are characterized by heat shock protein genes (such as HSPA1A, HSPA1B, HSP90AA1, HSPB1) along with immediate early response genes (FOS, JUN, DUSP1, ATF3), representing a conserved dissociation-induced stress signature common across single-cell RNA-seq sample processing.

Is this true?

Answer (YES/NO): NO